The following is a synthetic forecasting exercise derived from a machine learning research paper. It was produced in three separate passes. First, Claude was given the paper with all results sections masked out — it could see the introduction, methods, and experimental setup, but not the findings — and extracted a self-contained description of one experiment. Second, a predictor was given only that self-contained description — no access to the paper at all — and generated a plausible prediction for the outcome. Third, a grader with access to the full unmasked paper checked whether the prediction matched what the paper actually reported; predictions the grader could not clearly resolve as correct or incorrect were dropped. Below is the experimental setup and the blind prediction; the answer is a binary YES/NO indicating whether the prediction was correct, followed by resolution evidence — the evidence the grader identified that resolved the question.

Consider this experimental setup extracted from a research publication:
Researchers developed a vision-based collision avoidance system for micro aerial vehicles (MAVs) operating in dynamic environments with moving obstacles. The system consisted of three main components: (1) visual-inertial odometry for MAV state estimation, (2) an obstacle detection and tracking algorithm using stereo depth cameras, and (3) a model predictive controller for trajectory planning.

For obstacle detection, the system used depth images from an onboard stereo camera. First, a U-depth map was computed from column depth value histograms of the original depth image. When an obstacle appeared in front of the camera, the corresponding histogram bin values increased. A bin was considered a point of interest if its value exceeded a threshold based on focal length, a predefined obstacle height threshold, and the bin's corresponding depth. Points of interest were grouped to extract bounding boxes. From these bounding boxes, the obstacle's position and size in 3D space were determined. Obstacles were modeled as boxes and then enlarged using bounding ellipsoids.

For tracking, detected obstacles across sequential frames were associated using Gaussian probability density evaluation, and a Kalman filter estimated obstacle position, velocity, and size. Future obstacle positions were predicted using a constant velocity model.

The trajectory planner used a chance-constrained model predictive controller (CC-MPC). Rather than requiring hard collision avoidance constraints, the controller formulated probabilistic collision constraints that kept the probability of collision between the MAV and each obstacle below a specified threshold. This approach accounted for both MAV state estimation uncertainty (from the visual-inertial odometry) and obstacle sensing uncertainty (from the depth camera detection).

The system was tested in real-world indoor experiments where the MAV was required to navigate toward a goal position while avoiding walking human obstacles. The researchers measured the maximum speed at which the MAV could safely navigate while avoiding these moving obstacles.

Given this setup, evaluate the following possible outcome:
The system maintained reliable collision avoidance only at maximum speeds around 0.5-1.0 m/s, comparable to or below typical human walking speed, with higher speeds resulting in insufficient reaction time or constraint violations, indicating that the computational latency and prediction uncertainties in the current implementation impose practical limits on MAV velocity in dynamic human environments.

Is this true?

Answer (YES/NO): NO